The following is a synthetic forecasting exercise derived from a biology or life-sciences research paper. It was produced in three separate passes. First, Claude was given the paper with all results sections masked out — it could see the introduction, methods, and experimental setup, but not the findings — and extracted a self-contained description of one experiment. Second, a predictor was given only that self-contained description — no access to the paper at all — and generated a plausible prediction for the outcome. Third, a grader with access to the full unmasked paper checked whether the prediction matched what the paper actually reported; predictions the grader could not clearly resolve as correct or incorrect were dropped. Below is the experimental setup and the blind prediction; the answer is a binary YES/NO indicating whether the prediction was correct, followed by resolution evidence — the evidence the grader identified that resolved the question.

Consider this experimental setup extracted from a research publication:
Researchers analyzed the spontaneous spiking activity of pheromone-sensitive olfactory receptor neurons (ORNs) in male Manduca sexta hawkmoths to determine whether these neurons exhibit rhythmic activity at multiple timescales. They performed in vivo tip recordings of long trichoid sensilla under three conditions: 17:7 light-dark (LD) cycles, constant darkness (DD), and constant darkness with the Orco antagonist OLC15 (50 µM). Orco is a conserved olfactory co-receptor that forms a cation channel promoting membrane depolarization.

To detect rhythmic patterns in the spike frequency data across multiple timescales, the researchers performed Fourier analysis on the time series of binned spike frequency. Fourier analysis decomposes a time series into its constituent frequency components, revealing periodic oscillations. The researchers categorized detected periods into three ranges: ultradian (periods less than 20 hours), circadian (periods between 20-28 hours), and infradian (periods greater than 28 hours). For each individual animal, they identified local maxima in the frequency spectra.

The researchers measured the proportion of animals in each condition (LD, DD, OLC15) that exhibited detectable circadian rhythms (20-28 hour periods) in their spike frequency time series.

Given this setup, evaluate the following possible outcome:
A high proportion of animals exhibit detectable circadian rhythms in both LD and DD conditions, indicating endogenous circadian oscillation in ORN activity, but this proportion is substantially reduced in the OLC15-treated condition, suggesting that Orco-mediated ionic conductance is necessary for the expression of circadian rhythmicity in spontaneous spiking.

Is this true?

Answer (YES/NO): YES